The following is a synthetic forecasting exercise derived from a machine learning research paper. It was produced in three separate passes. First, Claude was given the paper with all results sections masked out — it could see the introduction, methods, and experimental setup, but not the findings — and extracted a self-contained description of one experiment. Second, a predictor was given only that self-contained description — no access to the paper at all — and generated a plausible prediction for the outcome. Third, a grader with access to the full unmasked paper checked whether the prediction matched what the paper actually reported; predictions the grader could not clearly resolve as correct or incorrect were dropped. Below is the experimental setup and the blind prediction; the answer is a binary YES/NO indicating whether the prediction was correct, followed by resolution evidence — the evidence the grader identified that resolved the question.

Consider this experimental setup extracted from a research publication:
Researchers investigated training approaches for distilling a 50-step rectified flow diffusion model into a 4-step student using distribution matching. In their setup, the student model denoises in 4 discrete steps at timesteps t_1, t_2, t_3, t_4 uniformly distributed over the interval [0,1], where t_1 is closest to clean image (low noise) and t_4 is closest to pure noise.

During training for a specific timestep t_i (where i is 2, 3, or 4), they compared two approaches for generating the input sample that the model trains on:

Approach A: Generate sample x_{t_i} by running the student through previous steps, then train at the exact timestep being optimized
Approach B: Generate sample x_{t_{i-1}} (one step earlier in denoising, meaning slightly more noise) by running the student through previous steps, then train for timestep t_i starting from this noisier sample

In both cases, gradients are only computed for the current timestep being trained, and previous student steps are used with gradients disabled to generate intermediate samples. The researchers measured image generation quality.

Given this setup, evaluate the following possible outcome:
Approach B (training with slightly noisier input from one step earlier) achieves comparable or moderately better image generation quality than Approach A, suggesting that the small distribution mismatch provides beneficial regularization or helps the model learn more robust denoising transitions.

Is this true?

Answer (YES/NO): YES